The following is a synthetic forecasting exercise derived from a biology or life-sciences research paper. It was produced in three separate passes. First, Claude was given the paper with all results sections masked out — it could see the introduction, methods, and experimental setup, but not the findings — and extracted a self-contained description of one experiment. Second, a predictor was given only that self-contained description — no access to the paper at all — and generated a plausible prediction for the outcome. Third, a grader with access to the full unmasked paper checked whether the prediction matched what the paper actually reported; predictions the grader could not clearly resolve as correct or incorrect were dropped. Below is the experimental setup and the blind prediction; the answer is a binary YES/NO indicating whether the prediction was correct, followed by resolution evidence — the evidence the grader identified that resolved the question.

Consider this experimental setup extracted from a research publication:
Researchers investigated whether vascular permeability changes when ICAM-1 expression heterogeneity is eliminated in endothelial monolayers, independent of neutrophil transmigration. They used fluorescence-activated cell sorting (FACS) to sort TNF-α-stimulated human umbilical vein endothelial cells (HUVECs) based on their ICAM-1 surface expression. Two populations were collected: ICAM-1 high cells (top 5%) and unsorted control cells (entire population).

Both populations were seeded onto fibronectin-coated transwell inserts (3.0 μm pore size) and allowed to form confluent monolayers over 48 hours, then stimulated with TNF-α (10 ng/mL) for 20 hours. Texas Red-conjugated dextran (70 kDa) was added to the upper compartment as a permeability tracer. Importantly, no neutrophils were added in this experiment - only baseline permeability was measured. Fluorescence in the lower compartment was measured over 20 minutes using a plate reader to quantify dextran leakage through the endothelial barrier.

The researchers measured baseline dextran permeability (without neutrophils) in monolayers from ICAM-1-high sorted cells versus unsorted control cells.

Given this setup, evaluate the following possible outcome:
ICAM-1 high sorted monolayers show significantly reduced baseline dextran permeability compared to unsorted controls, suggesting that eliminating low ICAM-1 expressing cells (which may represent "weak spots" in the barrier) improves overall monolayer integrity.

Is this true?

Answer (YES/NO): NO